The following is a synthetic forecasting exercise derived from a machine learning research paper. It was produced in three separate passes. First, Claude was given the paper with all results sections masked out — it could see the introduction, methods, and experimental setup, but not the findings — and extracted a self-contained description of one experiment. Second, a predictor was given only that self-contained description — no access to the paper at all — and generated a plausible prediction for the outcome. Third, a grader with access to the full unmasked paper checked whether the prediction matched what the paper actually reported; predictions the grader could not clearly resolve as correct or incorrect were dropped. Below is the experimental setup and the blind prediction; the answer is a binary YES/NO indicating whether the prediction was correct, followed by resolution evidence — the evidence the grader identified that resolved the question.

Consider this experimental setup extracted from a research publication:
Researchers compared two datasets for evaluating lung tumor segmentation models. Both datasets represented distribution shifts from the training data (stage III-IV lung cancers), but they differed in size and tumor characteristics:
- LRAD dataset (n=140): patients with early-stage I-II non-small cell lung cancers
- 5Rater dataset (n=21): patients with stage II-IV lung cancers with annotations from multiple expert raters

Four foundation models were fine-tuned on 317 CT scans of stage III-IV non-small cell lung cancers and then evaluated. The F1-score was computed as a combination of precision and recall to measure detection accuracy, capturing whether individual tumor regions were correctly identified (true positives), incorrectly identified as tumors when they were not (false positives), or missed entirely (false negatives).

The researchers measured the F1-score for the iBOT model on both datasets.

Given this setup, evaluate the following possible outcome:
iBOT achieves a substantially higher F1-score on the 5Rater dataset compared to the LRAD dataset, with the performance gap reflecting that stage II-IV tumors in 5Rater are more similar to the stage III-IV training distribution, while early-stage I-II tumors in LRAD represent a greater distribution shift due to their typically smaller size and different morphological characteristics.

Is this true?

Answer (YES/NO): NO